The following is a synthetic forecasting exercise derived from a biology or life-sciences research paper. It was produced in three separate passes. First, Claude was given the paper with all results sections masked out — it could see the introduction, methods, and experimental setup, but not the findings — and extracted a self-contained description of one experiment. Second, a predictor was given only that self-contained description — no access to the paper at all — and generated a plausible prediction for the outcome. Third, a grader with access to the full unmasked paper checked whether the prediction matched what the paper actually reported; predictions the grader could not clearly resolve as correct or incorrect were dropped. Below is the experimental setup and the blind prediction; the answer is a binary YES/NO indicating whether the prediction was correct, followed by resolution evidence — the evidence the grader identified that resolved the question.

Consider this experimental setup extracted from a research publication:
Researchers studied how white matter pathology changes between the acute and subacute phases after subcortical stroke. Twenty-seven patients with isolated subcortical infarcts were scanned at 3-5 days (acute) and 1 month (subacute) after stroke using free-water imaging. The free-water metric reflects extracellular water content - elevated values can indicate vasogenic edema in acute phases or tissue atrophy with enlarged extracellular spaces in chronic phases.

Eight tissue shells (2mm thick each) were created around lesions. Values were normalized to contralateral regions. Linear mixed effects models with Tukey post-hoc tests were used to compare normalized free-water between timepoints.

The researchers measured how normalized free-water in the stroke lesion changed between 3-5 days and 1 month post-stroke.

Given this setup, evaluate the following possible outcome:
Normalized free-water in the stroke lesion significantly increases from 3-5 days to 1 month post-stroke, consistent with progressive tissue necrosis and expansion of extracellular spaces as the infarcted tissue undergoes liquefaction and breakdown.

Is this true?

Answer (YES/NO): NO